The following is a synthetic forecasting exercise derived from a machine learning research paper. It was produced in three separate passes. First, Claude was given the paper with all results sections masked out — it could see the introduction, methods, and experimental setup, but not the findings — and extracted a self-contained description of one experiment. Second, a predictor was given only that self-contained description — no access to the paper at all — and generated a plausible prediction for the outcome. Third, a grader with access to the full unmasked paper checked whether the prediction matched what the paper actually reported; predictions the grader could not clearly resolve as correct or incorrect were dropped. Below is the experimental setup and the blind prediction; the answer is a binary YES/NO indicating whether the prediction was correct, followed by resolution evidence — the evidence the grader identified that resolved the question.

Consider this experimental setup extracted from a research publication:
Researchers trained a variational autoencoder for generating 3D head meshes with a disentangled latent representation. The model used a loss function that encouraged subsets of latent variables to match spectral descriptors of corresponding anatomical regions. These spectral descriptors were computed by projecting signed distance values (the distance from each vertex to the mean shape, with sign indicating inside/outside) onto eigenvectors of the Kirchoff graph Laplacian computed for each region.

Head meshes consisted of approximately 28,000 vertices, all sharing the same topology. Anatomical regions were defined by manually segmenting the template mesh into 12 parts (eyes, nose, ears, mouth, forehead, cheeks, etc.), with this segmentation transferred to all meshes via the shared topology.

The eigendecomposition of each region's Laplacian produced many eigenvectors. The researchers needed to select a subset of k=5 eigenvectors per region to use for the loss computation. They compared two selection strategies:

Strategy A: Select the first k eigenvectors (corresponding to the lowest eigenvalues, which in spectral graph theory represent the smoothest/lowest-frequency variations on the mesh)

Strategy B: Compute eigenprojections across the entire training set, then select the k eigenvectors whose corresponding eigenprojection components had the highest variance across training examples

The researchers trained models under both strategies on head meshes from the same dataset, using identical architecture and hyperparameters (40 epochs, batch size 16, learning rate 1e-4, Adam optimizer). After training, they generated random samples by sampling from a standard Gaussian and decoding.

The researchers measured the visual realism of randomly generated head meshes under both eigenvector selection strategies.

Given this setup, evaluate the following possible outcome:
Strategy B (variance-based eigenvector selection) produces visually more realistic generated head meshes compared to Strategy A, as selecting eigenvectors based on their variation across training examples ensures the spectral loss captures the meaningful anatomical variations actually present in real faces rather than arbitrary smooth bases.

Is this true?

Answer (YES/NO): YES